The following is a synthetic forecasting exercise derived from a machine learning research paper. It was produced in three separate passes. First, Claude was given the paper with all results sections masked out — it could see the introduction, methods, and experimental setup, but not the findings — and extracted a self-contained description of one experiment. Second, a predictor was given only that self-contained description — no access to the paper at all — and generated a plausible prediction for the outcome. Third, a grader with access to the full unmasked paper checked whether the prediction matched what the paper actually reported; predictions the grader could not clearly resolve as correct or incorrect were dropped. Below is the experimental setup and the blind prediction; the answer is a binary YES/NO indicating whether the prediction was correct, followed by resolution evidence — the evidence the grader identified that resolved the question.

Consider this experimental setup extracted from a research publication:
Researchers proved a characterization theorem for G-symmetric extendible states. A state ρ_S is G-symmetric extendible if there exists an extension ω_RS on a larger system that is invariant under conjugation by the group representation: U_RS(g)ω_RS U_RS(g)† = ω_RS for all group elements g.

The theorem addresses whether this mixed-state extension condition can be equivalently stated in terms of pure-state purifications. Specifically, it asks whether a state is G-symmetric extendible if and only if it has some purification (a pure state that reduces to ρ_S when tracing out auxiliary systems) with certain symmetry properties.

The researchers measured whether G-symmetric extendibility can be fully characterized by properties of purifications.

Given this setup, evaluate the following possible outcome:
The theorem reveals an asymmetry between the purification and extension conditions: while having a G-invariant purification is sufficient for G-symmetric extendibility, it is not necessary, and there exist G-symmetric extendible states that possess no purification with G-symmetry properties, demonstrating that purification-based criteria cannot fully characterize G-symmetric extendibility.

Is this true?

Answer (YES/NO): NO